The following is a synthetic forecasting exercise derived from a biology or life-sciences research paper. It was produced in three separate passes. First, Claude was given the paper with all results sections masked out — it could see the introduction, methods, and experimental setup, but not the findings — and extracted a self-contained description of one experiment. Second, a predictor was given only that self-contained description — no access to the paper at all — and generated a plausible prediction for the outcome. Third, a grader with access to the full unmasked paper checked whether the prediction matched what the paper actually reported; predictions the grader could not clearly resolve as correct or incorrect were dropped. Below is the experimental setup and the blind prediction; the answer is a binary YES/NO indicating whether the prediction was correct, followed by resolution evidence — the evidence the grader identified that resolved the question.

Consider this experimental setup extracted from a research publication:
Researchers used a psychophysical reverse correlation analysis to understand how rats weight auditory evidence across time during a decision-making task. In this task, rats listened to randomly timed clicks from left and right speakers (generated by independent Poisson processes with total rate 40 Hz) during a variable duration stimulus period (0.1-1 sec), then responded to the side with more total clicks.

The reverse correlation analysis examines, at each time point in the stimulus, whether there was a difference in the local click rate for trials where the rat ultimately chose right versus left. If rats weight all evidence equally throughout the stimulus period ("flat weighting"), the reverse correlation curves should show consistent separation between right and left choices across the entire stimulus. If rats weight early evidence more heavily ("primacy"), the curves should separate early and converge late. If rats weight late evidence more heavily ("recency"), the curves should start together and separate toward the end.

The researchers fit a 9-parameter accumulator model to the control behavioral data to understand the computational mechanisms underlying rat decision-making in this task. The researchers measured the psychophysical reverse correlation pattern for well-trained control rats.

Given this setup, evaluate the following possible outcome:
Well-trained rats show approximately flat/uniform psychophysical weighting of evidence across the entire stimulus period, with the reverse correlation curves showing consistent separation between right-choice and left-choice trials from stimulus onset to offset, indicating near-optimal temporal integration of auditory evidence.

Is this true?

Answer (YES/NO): YES